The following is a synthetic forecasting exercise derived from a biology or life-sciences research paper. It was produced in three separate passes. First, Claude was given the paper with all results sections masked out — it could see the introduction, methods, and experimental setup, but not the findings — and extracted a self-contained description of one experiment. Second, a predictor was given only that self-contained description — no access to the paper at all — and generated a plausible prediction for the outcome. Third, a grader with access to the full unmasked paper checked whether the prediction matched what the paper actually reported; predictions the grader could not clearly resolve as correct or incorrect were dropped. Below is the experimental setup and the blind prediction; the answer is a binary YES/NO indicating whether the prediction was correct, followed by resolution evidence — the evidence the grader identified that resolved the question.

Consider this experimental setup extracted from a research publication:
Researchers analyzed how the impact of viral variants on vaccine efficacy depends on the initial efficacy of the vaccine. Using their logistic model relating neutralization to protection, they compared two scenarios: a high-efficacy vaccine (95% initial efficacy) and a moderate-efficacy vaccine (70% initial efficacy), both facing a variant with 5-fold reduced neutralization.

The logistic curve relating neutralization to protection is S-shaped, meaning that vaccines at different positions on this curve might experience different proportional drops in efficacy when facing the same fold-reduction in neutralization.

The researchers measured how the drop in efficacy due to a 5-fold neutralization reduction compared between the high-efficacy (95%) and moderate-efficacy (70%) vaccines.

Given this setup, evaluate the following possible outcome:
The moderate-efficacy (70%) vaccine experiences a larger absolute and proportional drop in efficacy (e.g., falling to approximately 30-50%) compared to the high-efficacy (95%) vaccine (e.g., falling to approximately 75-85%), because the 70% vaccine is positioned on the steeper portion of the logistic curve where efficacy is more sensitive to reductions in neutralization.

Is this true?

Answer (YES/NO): NO